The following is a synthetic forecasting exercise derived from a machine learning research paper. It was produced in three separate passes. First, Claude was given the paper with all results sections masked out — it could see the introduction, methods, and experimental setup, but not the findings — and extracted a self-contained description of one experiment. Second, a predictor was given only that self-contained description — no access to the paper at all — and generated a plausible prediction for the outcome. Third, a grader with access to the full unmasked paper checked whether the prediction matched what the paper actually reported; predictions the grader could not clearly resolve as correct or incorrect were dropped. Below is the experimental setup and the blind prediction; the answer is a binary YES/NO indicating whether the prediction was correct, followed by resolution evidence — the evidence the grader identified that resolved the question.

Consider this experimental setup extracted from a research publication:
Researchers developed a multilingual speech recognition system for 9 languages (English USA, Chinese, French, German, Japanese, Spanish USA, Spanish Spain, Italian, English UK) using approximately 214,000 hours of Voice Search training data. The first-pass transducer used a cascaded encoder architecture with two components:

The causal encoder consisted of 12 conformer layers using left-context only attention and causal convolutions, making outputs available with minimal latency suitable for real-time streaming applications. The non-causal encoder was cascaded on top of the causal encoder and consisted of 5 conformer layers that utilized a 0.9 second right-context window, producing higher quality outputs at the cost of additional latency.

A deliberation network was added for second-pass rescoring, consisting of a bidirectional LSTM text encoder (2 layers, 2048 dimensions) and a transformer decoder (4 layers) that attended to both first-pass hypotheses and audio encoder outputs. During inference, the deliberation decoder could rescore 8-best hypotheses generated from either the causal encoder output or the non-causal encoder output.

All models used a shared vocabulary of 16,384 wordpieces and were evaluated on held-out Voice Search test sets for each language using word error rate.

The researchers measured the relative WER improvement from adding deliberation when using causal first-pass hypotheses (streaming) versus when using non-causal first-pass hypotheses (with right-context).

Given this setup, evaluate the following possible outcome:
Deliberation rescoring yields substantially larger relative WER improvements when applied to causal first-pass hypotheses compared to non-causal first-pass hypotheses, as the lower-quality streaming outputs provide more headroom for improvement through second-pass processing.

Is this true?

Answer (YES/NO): NO